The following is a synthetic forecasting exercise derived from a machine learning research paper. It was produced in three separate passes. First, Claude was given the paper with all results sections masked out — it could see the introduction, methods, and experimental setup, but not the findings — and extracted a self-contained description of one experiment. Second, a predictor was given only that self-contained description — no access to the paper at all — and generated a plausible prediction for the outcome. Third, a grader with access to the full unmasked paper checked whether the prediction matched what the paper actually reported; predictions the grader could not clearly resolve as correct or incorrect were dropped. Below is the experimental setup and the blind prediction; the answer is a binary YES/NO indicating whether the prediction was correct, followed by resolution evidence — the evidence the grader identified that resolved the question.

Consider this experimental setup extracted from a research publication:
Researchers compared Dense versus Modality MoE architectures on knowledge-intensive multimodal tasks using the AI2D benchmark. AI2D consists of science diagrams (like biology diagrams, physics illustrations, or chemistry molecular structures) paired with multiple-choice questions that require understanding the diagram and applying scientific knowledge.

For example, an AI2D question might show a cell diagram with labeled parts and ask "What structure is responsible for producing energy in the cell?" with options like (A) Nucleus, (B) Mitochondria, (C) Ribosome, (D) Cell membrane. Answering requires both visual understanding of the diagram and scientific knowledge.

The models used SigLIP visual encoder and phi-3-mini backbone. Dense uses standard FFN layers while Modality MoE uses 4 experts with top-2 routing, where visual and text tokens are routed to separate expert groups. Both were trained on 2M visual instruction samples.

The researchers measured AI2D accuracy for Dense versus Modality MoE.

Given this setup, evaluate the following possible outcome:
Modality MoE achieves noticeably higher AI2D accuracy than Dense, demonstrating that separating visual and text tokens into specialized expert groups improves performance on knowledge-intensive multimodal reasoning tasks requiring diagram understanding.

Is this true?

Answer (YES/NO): NO